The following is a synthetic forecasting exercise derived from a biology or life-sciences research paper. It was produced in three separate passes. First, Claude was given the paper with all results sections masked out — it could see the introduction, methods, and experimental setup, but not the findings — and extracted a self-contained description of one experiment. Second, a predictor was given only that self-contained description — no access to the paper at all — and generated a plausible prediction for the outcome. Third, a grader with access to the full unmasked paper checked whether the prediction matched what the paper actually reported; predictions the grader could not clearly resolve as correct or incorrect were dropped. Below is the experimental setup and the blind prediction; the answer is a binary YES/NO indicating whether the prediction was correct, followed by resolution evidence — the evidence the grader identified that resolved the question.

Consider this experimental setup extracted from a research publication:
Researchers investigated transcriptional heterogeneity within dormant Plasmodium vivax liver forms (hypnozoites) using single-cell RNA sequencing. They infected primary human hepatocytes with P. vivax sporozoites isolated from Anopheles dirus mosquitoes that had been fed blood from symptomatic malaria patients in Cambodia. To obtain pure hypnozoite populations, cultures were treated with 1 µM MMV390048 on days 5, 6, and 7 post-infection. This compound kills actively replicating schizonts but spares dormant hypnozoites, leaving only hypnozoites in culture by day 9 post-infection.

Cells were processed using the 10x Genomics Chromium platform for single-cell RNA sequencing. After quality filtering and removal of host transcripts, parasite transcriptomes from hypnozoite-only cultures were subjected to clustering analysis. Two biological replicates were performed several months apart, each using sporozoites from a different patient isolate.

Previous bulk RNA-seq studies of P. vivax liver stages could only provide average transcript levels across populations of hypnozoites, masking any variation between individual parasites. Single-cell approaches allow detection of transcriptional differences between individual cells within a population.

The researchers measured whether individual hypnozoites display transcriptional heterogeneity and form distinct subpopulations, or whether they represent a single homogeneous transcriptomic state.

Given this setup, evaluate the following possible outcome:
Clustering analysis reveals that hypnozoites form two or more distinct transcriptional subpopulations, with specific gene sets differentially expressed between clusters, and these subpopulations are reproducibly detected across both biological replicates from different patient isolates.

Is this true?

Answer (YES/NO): NO